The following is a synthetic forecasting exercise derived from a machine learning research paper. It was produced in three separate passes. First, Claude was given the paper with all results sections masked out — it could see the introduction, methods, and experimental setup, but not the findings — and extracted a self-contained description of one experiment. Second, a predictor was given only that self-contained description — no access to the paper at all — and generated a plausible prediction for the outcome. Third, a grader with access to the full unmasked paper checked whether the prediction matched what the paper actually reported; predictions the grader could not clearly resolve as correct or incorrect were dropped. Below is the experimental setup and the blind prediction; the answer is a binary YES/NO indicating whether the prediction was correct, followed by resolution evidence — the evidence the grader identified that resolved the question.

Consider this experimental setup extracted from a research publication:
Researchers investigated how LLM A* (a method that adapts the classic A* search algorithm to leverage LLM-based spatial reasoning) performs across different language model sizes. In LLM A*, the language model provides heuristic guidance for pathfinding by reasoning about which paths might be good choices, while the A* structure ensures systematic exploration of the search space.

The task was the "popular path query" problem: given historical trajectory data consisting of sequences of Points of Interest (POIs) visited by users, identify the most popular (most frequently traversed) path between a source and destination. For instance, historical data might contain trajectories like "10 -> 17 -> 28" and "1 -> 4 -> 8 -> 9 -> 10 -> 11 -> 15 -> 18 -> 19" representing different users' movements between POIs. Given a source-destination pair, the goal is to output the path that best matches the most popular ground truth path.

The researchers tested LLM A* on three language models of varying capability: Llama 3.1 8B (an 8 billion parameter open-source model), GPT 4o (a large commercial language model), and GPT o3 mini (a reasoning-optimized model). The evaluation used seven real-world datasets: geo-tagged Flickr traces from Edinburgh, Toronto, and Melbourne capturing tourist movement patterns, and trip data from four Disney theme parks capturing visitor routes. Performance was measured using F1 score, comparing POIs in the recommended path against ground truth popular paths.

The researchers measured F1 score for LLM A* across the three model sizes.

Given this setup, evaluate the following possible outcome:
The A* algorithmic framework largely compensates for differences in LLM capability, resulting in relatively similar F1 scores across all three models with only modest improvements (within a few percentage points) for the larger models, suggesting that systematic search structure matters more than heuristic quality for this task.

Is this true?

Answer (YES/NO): NO